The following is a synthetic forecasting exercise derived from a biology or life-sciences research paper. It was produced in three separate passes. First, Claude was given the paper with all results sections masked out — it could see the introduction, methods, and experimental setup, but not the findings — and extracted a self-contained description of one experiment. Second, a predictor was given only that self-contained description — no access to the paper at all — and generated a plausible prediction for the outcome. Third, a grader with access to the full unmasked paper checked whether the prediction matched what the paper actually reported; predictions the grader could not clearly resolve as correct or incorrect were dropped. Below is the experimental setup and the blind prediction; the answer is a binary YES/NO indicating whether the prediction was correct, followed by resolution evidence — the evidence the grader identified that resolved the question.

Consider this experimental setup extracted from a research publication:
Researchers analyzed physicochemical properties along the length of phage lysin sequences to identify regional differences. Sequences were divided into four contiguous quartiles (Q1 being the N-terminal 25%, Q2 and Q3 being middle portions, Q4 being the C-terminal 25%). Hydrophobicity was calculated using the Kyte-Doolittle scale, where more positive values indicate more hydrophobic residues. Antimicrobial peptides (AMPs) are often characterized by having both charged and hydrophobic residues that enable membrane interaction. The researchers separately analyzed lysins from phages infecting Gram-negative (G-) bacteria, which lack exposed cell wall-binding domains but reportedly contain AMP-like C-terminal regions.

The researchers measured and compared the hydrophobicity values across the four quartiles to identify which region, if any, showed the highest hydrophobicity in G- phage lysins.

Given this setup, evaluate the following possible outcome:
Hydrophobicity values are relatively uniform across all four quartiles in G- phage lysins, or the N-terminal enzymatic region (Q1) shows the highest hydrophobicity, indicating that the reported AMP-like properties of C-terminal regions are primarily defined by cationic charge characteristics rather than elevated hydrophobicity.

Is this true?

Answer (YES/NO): YES